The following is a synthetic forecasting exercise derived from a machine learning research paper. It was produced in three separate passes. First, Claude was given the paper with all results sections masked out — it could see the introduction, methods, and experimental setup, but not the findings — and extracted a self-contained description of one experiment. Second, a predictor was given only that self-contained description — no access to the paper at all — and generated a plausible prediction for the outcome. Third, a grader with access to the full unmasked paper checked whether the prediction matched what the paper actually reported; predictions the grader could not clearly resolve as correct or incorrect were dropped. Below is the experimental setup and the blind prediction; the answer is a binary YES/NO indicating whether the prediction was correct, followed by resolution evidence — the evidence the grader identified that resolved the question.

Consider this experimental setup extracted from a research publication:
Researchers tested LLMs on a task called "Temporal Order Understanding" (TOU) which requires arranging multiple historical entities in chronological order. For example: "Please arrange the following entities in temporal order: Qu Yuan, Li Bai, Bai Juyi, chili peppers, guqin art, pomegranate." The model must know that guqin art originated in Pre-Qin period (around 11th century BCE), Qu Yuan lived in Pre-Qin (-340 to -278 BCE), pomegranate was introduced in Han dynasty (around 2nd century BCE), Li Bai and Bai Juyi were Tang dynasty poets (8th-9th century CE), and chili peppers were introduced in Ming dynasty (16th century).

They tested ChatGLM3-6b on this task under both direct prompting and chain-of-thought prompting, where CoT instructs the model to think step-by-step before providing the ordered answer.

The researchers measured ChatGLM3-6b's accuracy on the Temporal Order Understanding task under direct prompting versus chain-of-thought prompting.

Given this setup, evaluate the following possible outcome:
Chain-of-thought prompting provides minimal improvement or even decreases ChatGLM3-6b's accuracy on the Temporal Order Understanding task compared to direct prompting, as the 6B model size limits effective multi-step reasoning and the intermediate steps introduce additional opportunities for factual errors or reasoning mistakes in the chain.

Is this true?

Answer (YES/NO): NO